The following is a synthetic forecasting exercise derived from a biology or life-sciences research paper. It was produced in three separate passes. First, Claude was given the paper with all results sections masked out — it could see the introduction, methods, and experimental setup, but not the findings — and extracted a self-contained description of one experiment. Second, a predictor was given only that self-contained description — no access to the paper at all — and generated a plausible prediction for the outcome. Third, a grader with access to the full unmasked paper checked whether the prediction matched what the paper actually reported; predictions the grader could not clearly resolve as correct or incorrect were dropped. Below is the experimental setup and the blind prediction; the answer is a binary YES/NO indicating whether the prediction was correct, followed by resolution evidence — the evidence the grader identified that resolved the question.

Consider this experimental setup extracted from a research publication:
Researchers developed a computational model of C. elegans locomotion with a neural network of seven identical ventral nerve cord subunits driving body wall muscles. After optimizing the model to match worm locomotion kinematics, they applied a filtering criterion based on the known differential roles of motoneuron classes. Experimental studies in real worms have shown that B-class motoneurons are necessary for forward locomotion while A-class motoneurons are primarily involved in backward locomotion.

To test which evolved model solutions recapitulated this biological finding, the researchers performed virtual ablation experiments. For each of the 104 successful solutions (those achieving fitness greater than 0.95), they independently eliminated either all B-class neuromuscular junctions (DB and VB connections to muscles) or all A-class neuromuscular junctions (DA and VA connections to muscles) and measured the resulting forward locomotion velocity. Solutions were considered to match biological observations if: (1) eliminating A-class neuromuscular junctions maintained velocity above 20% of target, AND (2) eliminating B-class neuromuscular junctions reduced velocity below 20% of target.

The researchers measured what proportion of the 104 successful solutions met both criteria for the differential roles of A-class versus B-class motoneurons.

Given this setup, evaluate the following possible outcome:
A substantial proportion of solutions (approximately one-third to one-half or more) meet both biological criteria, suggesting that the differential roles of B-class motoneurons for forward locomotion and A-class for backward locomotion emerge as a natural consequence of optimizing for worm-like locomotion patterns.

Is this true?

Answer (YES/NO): YES